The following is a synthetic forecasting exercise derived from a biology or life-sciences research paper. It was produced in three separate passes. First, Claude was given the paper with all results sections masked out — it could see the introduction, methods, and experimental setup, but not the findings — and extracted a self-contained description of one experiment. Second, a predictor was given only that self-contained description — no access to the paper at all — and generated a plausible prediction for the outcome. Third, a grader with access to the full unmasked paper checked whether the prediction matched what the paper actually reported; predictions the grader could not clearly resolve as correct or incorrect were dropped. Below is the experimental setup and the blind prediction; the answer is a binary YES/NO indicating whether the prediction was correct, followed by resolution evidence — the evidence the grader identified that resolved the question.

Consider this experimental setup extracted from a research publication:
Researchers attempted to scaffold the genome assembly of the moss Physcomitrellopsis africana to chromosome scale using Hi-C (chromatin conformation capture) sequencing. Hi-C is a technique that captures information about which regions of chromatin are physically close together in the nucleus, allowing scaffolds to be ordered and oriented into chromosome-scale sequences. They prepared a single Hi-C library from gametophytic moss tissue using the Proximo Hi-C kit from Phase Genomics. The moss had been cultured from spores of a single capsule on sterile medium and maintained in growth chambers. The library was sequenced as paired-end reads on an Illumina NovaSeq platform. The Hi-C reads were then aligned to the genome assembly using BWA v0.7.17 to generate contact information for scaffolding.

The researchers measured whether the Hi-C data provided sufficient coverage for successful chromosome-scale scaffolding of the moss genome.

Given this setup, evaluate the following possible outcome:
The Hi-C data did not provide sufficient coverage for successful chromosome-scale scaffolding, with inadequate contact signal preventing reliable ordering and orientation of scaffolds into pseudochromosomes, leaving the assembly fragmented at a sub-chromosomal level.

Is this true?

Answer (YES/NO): NO